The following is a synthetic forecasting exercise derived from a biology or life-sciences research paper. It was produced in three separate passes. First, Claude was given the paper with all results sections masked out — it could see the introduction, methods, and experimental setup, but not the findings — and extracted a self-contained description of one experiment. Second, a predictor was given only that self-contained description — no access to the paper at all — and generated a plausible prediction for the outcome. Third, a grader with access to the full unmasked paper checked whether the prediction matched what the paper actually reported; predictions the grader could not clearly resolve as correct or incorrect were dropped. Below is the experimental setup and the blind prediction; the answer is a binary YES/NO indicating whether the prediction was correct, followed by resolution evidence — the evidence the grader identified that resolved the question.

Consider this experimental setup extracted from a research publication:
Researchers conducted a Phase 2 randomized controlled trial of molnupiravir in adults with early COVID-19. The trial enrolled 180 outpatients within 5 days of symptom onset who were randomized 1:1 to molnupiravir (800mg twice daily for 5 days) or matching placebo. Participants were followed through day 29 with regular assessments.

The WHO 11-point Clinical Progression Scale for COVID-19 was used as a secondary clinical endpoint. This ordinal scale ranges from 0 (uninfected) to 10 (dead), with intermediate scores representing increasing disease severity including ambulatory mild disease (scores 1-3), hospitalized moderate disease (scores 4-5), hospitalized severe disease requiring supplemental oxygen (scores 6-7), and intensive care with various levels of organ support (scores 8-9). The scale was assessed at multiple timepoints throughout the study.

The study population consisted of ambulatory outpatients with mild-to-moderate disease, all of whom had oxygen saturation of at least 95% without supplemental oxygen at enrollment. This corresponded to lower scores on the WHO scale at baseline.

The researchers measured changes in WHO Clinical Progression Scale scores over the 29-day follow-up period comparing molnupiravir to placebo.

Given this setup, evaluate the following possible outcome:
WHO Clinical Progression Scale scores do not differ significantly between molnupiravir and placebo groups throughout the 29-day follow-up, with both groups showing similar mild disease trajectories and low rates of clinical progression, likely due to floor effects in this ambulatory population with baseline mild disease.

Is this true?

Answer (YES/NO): YES